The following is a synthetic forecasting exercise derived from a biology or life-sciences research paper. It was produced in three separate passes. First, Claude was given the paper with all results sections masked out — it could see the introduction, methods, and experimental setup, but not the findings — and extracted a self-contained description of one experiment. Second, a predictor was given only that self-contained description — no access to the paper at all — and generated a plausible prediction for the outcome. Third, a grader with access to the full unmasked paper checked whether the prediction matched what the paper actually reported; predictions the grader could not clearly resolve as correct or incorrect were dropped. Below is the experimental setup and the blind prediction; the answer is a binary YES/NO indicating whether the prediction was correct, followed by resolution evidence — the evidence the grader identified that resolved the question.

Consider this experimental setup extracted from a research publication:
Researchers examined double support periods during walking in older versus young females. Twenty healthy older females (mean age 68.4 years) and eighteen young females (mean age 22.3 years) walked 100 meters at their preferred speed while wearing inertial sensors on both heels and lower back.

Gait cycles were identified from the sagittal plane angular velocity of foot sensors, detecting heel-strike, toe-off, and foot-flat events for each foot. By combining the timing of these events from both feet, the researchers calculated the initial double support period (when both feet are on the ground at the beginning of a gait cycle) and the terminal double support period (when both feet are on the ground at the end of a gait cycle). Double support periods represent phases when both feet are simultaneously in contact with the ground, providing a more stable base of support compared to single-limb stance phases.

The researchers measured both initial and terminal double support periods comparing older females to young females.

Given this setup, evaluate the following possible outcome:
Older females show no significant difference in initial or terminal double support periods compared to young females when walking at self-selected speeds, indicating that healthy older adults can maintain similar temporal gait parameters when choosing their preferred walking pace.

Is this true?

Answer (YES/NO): YES